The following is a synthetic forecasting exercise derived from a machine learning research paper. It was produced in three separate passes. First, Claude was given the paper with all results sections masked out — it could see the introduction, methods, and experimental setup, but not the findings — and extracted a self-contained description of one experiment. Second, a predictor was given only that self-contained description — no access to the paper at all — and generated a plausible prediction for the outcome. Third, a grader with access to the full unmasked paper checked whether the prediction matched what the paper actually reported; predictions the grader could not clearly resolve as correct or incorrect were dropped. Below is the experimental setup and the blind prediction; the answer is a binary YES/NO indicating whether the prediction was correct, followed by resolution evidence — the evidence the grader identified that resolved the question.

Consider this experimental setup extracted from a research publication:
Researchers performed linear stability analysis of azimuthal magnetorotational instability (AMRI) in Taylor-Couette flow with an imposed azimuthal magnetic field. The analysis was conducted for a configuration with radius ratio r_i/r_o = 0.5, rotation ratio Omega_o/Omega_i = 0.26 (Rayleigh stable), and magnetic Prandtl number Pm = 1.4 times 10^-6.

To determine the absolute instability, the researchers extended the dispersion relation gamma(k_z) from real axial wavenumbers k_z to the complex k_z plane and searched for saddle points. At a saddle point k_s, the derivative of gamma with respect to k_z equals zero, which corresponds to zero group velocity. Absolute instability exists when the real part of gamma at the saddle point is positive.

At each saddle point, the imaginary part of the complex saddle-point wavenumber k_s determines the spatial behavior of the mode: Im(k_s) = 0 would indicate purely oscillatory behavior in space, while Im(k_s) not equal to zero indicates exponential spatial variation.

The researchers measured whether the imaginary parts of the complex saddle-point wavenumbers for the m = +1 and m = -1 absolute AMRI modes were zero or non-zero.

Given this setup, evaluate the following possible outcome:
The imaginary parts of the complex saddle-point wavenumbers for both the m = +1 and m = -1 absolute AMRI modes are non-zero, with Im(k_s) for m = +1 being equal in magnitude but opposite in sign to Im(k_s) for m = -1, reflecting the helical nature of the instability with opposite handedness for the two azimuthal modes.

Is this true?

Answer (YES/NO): YES